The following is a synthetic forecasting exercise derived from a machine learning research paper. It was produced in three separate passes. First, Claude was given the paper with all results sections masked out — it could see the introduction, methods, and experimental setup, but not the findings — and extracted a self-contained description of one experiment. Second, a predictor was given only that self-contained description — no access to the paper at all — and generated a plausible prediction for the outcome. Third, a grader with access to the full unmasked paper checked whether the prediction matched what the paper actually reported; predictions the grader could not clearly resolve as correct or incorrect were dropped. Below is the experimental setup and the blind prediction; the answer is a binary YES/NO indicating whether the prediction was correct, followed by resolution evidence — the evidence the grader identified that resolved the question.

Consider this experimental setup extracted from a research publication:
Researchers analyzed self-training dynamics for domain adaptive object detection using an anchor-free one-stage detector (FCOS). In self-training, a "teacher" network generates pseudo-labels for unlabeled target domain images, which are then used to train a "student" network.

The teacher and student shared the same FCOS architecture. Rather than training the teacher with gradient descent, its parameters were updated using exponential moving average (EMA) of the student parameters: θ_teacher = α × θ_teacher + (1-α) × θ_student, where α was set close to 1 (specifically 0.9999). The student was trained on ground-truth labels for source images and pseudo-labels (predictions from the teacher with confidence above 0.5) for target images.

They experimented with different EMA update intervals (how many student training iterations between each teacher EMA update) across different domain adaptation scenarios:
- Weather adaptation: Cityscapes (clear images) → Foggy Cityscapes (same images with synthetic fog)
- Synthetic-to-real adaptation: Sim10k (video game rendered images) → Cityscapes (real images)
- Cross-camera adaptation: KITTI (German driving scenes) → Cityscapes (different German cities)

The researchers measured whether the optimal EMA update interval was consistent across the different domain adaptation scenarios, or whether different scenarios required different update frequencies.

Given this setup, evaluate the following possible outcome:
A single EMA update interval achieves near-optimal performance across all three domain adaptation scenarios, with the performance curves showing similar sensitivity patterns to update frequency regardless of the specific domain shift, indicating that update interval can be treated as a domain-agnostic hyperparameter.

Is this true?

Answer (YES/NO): NO